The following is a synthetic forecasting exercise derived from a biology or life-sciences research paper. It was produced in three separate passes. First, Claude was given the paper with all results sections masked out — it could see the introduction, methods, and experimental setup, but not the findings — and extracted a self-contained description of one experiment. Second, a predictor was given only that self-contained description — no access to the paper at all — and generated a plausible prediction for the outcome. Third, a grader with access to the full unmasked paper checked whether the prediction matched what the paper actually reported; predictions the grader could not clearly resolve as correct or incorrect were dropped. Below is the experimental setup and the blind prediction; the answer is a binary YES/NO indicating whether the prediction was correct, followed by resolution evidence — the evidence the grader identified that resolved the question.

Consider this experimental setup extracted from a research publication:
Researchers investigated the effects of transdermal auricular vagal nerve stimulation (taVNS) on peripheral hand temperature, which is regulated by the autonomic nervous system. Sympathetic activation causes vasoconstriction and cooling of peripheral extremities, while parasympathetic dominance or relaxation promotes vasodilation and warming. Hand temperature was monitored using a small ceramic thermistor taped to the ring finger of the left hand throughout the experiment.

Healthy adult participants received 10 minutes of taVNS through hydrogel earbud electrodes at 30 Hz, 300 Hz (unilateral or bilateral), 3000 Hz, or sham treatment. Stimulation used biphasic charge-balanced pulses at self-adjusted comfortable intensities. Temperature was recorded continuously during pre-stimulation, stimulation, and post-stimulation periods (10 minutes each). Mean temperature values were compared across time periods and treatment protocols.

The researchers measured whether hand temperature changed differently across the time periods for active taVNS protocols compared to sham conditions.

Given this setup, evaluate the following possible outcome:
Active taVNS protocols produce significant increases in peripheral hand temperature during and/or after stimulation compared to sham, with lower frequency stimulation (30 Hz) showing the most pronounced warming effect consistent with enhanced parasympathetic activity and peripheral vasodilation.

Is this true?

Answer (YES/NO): NO